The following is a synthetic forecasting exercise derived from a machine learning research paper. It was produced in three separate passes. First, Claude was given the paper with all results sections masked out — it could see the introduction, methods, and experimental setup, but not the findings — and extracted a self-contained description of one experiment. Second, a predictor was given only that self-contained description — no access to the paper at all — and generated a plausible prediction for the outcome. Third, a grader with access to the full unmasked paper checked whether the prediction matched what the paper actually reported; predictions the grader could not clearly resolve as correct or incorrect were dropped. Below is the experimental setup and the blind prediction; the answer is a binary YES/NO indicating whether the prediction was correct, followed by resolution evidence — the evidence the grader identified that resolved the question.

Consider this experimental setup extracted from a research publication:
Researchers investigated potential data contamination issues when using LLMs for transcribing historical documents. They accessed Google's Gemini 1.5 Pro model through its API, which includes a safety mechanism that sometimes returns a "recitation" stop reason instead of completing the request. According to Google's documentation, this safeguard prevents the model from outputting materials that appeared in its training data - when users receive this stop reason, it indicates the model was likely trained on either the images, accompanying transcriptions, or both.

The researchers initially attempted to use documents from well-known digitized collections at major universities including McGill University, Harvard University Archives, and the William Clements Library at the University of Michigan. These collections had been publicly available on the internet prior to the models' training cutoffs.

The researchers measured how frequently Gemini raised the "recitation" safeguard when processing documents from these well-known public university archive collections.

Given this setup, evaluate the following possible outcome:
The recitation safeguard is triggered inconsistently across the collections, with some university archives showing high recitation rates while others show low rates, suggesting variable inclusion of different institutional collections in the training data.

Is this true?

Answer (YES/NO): NO